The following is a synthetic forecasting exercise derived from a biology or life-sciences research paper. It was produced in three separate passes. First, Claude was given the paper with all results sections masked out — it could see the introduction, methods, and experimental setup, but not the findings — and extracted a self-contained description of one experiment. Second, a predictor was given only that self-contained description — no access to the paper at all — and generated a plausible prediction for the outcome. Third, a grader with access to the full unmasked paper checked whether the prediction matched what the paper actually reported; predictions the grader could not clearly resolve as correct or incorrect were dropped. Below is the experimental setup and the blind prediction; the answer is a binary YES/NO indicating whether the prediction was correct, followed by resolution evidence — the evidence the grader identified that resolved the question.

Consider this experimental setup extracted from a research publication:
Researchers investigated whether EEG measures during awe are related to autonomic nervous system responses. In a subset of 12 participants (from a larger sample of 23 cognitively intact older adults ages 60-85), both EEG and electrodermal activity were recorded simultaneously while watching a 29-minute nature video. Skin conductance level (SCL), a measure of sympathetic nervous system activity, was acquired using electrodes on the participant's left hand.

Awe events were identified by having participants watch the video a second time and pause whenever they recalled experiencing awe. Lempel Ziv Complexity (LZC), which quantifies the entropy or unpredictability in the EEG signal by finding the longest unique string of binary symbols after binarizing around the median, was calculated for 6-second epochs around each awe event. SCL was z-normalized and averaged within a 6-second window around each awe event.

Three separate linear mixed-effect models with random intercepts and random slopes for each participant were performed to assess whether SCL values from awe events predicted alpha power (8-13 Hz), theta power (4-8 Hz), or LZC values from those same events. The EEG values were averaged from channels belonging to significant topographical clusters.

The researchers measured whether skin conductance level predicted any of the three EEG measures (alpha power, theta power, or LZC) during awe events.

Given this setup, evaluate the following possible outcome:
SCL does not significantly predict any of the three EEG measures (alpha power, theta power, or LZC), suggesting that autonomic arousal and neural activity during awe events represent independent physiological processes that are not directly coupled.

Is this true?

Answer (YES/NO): NO